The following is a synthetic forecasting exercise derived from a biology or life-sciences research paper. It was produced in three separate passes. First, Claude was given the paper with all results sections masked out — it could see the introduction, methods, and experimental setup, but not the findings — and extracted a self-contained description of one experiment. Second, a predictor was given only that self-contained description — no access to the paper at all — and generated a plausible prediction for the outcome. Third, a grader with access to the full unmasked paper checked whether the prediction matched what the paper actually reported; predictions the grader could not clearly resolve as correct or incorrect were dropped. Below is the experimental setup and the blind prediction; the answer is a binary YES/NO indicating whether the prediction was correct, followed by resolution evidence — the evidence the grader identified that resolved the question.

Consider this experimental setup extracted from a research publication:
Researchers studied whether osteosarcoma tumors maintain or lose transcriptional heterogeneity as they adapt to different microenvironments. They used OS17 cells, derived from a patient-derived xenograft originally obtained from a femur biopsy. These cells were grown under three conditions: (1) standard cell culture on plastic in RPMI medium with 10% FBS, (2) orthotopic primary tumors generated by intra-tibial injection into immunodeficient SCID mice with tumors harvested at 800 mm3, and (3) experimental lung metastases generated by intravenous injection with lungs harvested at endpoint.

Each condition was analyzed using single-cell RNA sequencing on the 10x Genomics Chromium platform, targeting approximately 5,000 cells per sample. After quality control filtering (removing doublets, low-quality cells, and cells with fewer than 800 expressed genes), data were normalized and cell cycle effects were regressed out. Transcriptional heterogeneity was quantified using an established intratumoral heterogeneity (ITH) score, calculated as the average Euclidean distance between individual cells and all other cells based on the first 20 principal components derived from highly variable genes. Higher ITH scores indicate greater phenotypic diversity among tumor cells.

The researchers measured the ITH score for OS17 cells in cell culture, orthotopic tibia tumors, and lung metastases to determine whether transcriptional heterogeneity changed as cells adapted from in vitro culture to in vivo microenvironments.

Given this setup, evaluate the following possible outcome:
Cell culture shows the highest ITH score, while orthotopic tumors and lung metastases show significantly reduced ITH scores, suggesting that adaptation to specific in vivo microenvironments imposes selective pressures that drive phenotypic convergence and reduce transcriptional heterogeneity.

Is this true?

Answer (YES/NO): NO